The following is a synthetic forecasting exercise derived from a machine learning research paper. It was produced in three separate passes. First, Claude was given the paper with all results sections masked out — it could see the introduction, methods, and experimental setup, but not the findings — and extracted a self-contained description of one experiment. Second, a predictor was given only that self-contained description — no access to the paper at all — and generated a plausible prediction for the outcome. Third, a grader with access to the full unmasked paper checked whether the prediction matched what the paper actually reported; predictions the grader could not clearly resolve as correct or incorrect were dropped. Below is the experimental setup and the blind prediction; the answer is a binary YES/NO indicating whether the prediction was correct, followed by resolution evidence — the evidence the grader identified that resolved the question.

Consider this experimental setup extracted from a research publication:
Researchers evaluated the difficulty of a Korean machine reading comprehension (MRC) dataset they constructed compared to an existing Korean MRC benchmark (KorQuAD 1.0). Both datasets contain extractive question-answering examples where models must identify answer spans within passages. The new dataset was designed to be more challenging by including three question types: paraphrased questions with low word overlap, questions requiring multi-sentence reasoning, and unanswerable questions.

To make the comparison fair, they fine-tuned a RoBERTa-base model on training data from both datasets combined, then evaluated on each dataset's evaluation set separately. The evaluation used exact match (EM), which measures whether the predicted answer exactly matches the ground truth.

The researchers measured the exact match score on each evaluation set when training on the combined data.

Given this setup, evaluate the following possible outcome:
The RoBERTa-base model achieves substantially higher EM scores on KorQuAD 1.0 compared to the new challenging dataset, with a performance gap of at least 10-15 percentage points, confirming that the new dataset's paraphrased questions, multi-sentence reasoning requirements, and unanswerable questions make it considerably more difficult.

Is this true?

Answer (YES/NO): YES